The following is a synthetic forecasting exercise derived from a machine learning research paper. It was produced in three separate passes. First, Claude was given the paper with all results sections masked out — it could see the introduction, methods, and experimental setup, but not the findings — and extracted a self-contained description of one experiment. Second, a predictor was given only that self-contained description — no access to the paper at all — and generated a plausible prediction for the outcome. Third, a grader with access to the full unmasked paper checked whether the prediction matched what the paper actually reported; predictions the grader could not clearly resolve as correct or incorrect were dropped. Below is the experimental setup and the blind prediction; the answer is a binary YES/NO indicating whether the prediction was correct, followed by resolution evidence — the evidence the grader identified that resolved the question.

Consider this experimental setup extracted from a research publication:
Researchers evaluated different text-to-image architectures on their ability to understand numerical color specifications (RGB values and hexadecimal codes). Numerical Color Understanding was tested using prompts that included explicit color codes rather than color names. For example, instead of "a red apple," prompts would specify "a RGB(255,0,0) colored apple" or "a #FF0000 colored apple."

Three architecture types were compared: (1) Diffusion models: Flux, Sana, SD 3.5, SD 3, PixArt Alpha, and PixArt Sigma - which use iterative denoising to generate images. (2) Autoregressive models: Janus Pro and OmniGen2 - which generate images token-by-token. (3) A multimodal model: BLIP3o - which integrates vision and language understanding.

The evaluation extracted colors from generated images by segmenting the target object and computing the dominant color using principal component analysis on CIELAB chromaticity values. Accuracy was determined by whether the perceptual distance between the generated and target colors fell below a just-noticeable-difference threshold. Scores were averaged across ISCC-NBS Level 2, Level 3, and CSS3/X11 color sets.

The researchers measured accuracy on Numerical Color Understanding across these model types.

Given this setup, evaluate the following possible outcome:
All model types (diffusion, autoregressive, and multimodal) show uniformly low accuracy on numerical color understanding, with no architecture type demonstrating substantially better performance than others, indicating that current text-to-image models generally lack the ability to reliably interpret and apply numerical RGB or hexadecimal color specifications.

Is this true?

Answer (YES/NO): NO